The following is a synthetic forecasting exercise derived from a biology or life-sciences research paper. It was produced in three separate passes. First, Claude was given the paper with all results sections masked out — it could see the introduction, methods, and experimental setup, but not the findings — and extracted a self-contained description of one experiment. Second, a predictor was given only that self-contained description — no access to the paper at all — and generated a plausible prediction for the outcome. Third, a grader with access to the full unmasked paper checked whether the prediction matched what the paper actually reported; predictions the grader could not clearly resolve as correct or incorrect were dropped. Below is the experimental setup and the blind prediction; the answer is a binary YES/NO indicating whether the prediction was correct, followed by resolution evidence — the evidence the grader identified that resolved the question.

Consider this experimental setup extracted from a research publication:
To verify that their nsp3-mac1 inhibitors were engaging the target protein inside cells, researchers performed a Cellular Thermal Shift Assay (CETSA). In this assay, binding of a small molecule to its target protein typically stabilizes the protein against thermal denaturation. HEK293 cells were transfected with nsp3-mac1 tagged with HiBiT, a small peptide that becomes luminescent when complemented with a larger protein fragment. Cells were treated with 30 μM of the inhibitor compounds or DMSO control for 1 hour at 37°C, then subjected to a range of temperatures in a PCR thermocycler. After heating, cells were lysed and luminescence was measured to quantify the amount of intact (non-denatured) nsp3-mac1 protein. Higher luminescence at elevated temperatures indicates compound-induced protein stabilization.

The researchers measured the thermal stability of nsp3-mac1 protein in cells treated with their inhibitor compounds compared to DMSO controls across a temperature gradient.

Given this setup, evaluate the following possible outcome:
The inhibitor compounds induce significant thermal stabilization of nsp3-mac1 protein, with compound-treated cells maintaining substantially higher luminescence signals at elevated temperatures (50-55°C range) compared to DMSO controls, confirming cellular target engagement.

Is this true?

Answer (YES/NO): YES